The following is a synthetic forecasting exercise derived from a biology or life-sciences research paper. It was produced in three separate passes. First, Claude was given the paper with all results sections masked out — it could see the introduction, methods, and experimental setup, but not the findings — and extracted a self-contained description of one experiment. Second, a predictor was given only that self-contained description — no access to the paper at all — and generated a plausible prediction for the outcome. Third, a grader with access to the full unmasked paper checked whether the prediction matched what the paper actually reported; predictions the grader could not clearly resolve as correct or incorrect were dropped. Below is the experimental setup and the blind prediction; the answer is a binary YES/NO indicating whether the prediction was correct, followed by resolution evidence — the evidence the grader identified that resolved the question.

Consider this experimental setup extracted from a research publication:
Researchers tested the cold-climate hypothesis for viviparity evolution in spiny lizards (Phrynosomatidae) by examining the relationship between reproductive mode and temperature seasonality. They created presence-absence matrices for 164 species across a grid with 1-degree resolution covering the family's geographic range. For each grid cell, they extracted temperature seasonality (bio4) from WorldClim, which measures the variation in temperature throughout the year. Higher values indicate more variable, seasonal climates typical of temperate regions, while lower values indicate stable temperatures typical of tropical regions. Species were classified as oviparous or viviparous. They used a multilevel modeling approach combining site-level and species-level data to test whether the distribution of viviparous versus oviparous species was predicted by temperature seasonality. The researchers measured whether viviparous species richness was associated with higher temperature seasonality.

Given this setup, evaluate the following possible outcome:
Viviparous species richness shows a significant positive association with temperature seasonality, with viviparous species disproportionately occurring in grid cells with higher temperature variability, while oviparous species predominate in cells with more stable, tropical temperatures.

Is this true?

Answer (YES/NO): NO